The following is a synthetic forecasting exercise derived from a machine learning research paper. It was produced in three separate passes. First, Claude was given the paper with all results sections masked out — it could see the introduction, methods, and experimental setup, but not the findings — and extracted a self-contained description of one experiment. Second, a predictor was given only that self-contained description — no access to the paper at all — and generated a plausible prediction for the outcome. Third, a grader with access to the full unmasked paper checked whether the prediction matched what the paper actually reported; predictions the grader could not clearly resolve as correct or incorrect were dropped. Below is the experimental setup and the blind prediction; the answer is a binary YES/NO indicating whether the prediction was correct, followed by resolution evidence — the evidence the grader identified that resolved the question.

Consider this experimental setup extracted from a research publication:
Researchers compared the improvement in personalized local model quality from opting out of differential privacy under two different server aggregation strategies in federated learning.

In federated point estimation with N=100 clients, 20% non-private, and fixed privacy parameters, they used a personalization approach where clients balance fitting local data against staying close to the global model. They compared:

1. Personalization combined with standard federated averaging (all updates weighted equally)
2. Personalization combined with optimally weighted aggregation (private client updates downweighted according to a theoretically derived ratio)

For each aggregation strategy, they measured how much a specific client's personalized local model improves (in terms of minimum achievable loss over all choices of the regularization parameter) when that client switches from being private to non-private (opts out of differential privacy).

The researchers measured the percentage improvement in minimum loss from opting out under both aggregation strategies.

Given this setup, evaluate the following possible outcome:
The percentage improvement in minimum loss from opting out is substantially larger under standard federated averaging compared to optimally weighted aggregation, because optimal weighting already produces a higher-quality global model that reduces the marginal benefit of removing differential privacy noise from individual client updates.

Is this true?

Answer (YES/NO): YES